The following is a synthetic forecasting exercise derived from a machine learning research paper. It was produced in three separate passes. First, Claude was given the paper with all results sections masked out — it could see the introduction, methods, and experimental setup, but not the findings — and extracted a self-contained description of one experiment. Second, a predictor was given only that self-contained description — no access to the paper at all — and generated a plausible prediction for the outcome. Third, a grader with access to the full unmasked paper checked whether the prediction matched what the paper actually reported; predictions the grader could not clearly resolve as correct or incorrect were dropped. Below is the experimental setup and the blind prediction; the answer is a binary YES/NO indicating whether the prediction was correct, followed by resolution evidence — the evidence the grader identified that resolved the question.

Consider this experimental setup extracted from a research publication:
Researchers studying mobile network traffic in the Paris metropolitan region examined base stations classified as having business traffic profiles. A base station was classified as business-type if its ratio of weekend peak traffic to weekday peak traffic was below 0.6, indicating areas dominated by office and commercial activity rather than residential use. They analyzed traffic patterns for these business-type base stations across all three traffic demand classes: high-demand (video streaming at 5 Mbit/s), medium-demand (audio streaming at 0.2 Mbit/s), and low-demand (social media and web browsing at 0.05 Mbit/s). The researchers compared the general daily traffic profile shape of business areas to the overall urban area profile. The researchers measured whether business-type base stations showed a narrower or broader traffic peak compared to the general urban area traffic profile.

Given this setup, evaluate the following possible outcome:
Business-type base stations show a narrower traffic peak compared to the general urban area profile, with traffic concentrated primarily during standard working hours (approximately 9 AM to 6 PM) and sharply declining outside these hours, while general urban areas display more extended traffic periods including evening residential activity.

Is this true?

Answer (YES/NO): YES